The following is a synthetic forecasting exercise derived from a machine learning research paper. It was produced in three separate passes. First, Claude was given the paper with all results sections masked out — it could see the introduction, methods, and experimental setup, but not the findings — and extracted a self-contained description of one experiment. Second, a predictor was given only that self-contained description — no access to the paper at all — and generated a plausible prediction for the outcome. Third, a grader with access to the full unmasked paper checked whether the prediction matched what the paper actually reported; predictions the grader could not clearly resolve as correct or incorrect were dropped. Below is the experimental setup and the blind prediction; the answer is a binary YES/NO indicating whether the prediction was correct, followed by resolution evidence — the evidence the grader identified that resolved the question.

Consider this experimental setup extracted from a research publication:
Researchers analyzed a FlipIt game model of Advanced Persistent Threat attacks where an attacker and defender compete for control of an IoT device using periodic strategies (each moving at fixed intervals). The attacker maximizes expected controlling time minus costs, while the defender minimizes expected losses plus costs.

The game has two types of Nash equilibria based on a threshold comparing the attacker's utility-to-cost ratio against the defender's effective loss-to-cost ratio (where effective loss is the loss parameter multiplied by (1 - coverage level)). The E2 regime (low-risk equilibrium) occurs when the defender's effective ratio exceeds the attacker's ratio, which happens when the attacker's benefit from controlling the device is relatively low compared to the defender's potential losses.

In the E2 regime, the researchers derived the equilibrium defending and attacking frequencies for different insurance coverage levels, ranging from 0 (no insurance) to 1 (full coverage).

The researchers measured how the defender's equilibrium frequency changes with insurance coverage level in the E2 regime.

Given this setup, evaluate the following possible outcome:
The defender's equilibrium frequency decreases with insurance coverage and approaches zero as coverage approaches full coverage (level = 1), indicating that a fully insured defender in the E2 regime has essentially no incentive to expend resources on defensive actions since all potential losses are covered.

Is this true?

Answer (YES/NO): NO